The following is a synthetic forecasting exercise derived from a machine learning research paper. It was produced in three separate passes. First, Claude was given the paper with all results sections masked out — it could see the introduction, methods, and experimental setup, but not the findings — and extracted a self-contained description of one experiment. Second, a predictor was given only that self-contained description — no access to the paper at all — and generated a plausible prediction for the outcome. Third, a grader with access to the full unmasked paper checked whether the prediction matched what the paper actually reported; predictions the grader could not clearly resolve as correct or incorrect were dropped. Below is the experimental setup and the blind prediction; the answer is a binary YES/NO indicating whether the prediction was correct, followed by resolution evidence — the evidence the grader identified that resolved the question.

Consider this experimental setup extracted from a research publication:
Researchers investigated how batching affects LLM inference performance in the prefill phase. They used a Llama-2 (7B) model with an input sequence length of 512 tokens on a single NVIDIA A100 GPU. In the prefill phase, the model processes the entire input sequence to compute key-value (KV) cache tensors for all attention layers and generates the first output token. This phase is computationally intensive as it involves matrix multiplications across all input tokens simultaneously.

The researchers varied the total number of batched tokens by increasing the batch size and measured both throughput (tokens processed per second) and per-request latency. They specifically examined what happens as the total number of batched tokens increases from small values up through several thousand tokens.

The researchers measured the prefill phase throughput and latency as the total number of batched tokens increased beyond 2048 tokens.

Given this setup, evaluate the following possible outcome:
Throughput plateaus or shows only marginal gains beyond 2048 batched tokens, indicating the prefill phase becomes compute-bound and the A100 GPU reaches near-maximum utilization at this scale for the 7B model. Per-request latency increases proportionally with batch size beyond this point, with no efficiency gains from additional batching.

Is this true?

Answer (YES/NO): YES